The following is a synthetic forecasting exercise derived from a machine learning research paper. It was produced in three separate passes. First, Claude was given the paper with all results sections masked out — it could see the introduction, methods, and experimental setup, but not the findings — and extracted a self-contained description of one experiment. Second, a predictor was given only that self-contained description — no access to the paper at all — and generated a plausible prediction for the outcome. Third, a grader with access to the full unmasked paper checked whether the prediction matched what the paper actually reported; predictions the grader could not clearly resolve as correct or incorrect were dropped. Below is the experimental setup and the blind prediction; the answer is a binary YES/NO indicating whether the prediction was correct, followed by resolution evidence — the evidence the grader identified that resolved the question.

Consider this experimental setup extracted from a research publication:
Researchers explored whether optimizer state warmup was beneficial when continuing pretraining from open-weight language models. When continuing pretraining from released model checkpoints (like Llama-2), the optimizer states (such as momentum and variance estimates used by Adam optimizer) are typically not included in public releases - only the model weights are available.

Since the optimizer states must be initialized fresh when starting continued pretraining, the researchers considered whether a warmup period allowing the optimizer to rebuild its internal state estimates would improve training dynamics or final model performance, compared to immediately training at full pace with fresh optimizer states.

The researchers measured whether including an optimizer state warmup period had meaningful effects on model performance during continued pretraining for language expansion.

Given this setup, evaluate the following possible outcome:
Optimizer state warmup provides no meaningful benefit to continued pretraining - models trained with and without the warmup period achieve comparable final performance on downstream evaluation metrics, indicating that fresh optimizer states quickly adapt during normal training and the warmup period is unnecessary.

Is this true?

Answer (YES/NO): YES